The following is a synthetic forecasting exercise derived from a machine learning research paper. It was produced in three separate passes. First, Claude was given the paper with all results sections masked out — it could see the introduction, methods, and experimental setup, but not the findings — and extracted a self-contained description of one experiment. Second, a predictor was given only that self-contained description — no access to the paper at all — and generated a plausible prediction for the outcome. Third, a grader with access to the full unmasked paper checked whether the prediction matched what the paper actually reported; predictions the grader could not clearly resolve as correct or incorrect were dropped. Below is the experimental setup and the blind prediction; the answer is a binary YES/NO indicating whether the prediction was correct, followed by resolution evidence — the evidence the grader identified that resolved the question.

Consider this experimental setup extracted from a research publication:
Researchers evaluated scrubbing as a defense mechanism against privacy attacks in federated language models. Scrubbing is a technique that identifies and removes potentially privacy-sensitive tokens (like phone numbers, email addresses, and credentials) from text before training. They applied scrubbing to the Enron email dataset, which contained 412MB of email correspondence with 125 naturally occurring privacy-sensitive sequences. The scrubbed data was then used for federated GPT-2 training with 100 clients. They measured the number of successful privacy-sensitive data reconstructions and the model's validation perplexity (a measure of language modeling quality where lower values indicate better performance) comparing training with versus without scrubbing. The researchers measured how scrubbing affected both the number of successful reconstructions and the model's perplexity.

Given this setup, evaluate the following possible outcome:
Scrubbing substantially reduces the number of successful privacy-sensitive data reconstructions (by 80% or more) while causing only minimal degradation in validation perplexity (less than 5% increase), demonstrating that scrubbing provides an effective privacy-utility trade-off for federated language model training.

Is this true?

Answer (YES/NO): NO